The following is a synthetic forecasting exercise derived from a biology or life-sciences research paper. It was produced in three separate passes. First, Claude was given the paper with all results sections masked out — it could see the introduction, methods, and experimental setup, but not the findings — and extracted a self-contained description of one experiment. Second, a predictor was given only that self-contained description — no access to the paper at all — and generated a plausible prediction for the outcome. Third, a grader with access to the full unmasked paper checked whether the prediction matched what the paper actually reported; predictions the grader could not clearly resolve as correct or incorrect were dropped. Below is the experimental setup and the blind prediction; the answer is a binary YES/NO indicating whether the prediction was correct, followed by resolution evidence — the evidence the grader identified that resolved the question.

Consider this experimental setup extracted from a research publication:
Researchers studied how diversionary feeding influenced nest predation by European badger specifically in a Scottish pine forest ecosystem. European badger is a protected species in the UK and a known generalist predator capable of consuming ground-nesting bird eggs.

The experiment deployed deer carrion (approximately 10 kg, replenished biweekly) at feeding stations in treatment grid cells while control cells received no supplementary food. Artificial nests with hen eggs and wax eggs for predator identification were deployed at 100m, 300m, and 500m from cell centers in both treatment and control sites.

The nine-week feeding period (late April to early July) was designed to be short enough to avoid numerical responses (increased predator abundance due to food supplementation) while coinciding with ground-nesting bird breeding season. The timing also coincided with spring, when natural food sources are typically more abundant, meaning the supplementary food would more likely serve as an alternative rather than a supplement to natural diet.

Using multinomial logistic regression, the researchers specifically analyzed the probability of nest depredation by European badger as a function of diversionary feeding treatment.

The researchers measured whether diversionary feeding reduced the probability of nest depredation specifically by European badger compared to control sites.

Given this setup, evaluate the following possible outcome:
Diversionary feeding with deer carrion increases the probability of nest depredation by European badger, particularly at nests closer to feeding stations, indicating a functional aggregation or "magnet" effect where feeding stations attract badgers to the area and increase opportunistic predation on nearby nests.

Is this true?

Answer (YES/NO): NO